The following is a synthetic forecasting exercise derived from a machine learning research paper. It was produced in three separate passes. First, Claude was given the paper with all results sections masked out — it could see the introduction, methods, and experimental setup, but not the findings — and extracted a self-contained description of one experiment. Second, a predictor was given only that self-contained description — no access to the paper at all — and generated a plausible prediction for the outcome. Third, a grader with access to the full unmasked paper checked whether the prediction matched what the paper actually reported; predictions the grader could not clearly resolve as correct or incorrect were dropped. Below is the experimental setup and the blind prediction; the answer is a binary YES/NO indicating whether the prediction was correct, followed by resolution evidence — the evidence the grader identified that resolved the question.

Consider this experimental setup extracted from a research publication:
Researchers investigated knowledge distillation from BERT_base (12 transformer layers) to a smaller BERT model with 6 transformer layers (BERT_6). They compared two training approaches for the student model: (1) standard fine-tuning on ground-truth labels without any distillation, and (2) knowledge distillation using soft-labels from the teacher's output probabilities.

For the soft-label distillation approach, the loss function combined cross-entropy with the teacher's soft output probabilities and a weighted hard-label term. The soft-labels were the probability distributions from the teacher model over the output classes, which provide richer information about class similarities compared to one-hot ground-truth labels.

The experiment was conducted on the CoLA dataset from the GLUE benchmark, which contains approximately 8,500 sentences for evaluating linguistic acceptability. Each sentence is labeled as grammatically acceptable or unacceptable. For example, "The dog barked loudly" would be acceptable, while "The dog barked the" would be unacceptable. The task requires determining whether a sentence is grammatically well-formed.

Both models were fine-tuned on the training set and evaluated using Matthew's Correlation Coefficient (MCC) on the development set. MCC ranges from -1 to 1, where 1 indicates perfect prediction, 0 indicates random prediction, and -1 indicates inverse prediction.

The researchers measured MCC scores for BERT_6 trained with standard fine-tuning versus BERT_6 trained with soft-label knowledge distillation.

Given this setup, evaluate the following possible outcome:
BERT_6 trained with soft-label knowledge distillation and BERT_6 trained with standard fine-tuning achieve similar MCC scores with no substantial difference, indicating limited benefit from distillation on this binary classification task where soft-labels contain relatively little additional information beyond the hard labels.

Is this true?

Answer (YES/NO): NO